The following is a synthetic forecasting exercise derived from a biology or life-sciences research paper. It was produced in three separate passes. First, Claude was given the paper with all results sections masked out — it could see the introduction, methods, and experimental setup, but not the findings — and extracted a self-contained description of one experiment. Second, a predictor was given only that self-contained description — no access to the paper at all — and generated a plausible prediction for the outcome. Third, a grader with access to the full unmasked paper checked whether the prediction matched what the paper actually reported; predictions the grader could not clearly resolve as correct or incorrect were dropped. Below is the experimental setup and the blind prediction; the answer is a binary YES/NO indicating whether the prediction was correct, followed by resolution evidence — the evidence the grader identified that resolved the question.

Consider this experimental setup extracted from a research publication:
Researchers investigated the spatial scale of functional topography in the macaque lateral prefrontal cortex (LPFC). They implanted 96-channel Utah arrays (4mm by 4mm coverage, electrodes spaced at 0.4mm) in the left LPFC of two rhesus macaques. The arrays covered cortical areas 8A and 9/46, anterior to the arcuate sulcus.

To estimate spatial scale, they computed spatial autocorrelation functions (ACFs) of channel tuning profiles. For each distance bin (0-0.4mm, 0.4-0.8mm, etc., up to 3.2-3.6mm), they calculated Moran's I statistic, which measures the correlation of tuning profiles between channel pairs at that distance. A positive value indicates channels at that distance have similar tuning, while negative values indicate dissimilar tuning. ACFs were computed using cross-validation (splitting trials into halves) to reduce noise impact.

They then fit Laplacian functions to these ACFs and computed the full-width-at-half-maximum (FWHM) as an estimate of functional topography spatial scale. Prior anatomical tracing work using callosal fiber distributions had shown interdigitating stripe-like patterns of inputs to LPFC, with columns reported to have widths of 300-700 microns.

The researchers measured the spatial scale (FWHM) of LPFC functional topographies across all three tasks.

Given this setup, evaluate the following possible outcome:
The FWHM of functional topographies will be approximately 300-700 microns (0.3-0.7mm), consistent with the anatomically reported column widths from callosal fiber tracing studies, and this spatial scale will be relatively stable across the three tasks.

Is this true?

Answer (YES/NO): YES